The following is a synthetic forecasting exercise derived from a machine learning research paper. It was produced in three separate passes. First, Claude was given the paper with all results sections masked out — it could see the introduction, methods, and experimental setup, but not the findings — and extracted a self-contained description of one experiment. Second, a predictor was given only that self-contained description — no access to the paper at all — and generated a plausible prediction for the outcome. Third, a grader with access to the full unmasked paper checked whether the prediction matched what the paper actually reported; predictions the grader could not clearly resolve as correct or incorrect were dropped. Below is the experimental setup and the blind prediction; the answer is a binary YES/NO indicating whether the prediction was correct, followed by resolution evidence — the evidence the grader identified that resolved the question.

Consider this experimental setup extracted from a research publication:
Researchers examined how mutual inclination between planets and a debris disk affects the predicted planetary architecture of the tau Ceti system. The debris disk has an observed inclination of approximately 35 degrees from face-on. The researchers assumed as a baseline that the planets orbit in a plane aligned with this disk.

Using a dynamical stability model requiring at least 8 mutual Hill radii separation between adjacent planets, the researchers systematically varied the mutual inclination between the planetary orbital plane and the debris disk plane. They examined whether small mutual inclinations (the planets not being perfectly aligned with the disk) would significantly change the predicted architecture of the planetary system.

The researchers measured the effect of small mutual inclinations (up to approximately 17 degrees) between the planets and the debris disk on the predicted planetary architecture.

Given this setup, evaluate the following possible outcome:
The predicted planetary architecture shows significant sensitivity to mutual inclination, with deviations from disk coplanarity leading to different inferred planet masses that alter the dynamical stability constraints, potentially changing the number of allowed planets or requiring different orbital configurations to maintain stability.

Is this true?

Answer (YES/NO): NO